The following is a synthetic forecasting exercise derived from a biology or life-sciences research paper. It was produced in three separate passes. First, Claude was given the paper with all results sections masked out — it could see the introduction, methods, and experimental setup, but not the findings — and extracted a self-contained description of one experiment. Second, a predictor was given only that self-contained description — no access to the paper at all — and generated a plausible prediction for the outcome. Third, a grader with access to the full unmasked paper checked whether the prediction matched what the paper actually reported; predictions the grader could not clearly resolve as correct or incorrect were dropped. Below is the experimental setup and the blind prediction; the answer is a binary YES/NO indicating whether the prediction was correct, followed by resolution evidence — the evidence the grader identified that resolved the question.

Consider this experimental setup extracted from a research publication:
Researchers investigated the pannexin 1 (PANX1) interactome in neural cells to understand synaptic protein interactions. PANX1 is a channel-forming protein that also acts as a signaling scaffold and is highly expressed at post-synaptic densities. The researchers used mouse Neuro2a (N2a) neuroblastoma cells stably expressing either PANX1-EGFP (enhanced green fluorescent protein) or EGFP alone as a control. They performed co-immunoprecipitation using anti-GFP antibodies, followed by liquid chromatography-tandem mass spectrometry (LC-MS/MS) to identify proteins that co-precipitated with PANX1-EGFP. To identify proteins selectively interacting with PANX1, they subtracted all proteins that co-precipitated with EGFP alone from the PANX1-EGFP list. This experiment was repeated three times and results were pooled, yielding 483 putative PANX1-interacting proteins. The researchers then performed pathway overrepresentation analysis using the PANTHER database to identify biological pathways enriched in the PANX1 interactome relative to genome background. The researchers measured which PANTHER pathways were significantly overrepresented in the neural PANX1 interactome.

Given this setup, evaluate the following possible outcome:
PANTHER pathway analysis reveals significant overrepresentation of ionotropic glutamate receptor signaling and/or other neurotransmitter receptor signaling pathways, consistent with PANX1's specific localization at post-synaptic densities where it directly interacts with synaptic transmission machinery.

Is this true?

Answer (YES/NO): YES